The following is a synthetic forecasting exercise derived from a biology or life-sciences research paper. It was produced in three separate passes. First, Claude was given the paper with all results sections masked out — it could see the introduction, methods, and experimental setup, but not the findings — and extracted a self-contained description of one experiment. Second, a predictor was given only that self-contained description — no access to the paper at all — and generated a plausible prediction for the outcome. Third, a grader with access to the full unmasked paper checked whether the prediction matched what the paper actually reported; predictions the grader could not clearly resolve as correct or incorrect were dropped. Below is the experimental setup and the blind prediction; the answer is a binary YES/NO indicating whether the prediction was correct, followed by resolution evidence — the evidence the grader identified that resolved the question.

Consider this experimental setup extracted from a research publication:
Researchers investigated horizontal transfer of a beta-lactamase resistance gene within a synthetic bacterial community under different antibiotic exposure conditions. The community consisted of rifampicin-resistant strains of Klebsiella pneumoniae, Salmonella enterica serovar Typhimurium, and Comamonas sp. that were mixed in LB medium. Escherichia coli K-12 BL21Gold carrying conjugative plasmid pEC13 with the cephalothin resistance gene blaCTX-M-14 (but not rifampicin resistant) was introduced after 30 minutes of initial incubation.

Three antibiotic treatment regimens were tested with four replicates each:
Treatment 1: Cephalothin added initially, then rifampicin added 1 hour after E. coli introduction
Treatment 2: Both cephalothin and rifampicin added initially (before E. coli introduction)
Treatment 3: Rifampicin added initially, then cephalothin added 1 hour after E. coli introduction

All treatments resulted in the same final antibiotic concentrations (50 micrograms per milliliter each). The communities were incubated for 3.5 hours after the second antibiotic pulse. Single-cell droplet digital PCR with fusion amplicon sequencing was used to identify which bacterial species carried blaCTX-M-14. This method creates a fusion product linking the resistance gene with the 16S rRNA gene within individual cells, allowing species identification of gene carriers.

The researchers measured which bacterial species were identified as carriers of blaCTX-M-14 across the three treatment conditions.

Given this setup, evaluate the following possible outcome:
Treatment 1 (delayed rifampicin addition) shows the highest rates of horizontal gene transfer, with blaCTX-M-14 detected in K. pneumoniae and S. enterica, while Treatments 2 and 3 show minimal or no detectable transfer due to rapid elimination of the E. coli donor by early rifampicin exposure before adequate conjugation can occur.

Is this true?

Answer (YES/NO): NO